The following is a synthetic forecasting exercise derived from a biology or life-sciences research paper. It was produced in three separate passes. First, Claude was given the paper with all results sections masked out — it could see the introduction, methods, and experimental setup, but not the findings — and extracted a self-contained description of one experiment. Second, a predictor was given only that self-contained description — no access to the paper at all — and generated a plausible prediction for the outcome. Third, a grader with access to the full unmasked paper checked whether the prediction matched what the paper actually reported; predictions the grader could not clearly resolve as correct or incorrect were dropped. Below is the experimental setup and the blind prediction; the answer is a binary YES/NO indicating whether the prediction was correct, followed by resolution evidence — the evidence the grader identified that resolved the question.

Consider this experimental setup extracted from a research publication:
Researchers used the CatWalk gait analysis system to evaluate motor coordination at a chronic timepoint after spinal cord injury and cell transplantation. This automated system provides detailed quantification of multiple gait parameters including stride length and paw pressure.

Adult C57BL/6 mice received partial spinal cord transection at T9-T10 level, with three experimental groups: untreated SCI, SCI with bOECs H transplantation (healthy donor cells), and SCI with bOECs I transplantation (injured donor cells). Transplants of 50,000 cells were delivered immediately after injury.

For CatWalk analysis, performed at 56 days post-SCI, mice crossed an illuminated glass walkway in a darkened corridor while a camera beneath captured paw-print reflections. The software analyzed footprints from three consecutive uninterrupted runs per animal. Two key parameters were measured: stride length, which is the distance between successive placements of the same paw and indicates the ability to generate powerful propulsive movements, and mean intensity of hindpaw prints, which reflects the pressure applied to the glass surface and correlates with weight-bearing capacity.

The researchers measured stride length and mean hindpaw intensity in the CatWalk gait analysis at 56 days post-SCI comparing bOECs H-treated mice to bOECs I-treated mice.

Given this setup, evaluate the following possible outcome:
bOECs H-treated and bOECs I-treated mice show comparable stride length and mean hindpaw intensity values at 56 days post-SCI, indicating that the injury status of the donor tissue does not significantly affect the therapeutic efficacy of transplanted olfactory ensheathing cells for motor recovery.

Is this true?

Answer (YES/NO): NO